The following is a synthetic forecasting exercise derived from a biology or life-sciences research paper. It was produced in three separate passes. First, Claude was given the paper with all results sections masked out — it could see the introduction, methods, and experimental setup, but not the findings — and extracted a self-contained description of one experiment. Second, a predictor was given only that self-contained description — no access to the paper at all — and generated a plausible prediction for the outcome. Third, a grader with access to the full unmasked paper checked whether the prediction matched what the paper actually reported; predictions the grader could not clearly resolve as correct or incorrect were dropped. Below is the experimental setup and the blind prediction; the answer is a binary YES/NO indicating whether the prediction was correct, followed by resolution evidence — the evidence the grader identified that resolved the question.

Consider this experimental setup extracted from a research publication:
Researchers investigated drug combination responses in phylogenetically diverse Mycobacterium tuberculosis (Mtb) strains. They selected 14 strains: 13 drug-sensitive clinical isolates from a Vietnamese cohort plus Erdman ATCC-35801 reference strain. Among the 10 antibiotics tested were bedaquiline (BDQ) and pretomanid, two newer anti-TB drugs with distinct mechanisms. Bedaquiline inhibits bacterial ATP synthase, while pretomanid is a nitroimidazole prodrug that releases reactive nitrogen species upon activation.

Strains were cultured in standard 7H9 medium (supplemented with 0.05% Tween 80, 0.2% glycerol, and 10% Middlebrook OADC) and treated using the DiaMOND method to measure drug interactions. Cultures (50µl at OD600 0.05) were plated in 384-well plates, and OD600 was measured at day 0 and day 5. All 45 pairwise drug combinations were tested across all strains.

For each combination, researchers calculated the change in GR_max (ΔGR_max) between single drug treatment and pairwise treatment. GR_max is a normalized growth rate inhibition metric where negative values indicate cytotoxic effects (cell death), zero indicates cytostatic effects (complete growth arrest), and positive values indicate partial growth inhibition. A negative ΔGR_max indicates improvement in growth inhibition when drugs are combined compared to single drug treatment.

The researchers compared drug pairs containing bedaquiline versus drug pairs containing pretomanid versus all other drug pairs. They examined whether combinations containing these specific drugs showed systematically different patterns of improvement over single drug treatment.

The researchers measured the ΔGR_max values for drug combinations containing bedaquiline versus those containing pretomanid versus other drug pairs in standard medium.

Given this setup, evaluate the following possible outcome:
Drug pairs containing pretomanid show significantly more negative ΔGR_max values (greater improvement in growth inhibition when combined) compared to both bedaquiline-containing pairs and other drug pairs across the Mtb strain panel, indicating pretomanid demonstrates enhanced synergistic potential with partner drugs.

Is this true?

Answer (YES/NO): NO